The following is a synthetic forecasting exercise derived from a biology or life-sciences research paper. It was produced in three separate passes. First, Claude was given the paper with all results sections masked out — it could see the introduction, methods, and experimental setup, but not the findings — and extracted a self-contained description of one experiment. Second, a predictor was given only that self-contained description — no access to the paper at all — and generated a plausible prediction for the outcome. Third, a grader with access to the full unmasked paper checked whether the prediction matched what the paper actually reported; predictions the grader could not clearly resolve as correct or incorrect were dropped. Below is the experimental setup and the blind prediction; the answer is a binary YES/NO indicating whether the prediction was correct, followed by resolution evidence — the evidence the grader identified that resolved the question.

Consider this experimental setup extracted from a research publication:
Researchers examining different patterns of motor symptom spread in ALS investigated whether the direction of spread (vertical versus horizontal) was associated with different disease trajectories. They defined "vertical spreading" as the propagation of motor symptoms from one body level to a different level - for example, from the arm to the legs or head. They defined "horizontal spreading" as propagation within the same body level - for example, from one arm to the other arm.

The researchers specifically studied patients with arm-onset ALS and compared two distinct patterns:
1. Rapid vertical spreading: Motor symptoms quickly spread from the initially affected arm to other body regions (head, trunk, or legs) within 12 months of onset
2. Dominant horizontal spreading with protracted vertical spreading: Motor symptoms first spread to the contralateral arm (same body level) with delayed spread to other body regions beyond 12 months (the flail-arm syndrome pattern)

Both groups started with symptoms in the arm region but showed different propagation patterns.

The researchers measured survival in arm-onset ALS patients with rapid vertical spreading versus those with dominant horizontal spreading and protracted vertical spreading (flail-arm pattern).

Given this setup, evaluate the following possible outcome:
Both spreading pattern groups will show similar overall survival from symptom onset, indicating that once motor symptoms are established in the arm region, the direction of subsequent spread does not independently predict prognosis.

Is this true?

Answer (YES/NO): NO